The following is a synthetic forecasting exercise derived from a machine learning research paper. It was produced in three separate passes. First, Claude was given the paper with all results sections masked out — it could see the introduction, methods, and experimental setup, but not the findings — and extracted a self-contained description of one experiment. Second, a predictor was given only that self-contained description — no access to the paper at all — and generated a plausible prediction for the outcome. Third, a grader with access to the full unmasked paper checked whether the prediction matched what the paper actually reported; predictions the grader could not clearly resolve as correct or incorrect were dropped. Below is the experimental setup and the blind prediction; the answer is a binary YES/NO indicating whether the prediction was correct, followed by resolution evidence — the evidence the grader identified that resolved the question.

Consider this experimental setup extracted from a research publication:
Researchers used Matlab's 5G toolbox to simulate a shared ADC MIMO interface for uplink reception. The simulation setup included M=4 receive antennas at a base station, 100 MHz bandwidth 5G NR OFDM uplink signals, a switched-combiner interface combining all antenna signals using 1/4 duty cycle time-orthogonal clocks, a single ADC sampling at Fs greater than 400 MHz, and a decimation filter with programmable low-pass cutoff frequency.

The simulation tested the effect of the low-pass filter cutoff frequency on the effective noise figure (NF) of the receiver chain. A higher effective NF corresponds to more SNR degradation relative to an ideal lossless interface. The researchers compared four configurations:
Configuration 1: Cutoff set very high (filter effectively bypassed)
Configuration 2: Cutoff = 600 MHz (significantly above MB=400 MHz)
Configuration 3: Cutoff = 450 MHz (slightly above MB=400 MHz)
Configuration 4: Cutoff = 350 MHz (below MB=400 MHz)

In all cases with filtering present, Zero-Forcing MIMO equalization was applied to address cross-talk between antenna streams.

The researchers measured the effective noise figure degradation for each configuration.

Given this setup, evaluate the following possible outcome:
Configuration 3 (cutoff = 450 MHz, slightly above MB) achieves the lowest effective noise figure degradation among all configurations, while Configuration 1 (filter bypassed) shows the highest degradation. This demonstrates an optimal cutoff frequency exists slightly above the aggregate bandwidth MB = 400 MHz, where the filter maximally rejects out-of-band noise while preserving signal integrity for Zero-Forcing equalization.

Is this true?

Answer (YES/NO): NO